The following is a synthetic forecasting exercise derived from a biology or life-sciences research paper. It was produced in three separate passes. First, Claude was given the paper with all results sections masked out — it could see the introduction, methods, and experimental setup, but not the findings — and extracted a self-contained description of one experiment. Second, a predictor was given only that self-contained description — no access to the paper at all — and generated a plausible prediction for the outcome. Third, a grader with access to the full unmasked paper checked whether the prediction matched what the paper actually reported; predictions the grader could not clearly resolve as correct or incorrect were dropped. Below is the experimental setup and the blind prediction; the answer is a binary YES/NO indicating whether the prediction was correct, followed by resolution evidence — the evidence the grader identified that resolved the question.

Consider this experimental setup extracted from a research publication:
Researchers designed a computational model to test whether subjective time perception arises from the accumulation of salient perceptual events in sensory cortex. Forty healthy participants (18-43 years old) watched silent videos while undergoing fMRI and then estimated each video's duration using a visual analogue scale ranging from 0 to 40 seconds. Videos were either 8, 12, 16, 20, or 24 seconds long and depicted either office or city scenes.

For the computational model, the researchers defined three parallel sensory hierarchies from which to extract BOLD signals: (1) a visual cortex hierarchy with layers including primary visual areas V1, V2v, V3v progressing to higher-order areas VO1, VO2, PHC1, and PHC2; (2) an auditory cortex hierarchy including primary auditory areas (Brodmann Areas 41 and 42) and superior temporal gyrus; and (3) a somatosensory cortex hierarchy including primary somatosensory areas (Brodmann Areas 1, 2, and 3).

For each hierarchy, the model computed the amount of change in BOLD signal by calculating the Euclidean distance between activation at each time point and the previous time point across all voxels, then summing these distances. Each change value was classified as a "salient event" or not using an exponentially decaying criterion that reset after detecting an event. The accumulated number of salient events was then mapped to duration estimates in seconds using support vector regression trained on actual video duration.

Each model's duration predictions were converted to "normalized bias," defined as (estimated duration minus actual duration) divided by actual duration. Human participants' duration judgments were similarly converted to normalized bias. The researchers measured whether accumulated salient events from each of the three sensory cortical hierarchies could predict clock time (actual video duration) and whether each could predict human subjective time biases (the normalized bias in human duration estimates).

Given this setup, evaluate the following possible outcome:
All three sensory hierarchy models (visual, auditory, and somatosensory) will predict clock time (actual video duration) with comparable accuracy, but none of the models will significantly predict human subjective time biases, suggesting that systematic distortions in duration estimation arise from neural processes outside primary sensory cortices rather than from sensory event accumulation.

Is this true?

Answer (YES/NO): NO